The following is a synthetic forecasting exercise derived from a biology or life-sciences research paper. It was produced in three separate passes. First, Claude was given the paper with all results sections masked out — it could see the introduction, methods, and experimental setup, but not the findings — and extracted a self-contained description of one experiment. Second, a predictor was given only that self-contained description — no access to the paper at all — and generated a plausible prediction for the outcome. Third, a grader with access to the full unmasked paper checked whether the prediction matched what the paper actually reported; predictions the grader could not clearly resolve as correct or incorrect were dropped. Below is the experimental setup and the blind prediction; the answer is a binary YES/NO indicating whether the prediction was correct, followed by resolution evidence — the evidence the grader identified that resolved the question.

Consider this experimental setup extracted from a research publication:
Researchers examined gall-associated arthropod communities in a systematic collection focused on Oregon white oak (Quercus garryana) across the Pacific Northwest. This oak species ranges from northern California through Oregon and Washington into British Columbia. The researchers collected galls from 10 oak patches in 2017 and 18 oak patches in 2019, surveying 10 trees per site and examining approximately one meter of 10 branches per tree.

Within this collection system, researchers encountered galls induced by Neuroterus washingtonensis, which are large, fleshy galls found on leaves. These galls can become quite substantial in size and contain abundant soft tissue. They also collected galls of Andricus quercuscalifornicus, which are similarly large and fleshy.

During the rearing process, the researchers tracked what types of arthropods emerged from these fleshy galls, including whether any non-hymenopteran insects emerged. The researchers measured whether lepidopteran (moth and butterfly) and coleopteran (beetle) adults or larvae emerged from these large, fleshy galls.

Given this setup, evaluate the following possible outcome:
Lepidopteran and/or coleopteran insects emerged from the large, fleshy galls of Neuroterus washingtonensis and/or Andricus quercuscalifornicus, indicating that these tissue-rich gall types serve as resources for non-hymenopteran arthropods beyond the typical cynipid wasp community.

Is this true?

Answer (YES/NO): YES